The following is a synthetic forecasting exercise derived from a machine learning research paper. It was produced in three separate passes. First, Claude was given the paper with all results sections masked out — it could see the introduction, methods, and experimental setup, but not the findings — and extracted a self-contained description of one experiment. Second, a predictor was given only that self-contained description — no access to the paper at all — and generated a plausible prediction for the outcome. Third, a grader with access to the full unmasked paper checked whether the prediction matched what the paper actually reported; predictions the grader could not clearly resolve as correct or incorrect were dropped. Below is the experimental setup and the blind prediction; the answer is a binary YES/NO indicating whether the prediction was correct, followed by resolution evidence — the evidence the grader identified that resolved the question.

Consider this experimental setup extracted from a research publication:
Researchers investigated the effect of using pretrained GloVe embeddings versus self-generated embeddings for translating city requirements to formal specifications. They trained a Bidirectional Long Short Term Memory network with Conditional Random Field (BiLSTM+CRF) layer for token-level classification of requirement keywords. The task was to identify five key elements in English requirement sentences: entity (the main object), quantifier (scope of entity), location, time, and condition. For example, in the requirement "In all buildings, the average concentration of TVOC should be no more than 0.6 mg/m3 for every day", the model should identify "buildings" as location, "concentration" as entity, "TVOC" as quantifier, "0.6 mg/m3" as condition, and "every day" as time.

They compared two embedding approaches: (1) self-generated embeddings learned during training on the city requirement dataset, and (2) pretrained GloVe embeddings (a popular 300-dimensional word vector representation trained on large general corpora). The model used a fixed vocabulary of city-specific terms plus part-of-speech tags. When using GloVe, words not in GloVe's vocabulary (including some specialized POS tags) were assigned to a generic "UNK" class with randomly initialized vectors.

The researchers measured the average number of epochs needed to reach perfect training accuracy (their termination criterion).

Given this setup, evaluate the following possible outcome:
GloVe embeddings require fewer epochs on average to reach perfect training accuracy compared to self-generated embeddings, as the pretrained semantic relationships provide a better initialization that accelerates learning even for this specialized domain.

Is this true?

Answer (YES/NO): NO